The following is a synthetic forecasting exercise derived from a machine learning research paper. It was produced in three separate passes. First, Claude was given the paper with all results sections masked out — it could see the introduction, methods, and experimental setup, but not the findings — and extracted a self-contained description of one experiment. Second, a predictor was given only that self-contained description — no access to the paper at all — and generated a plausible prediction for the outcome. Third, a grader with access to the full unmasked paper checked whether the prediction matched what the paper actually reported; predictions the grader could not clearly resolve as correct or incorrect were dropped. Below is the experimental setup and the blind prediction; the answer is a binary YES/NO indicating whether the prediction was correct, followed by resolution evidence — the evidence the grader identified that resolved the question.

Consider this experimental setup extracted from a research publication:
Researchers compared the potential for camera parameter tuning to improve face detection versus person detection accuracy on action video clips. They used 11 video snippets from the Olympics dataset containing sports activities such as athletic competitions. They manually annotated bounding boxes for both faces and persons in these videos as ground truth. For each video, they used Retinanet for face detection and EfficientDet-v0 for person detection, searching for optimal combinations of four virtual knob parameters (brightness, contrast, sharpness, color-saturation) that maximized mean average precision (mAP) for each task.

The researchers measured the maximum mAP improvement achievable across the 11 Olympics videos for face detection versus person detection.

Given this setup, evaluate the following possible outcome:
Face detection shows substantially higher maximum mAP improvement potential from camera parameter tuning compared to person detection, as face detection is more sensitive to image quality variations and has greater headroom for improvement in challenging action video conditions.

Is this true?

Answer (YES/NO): NO